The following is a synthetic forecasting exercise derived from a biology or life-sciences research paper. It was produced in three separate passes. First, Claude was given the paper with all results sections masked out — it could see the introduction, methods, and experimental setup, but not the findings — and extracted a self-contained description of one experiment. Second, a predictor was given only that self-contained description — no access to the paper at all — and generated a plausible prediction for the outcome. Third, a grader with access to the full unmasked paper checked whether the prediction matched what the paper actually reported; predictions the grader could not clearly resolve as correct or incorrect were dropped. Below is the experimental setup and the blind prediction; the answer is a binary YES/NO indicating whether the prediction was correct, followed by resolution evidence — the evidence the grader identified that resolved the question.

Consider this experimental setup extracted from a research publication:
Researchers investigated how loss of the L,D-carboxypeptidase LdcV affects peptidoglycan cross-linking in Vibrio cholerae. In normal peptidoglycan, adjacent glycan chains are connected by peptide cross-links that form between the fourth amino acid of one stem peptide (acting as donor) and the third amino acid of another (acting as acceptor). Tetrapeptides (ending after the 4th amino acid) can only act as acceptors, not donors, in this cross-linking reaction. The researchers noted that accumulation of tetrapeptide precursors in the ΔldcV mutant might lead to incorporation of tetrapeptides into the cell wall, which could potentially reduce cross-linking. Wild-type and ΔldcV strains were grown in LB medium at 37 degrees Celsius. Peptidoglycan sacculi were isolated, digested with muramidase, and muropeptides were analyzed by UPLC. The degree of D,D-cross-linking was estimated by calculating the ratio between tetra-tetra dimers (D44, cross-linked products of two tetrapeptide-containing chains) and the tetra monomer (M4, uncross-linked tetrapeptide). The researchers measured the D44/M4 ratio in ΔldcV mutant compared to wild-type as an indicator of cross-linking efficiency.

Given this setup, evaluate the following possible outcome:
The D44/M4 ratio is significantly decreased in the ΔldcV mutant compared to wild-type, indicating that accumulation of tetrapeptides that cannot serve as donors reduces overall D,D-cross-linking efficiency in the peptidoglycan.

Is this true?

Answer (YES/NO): YES